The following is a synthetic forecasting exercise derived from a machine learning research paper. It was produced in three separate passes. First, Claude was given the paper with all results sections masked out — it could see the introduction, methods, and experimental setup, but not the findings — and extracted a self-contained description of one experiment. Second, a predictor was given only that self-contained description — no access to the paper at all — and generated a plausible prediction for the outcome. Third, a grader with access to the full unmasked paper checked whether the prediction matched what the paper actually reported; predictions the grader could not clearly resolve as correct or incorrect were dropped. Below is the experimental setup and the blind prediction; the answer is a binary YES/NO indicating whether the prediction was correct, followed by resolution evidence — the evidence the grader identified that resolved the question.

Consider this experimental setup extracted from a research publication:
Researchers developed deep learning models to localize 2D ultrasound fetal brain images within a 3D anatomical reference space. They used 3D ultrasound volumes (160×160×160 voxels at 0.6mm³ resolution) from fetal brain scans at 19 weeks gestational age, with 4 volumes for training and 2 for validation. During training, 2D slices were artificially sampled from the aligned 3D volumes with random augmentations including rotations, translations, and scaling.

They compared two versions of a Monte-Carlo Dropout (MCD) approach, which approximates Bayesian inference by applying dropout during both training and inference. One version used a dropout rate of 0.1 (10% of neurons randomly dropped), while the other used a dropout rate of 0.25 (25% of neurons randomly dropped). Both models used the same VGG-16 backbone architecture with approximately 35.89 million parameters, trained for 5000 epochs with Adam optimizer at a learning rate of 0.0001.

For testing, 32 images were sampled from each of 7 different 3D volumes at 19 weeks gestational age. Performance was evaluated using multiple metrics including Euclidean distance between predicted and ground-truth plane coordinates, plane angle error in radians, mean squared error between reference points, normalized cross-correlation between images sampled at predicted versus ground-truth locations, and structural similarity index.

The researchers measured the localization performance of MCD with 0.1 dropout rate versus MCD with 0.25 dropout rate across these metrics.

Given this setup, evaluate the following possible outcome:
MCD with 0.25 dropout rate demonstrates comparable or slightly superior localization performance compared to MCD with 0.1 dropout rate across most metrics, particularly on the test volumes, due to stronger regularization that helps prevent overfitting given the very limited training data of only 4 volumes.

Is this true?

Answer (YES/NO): NO